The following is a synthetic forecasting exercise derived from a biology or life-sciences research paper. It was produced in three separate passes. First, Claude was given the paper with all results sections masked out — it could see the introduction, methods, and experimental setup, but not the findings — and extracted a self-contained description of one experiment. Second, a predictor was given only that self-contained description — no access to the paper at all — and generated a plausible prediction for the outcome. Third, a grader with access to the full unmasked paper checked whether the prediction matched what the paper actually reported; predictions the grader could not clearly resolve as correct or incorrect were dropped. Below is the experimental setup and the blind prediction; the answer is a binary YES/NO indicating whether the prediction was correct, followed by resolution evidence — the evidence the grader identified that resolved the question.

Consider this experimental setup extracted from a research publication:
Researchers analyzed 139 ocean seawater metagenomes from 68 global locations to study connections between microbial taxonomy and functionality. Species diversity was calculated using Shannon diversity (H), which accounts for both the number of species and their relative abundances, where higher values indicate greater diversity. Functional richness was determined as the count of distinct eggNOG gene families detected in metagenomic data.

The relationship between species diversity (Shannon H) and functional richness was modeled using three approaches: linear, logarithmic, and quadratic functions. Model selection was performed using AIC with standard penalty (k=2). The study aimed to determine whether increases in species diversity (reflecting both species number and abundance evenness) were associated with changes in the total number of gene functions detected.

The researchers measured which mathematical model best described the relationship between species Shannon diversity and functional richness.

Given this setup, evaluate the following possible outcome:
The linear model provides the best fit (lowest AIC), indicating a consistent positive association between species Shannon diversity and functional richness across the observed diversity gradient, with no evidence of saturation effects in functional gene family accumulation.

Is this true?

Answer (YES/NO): NO